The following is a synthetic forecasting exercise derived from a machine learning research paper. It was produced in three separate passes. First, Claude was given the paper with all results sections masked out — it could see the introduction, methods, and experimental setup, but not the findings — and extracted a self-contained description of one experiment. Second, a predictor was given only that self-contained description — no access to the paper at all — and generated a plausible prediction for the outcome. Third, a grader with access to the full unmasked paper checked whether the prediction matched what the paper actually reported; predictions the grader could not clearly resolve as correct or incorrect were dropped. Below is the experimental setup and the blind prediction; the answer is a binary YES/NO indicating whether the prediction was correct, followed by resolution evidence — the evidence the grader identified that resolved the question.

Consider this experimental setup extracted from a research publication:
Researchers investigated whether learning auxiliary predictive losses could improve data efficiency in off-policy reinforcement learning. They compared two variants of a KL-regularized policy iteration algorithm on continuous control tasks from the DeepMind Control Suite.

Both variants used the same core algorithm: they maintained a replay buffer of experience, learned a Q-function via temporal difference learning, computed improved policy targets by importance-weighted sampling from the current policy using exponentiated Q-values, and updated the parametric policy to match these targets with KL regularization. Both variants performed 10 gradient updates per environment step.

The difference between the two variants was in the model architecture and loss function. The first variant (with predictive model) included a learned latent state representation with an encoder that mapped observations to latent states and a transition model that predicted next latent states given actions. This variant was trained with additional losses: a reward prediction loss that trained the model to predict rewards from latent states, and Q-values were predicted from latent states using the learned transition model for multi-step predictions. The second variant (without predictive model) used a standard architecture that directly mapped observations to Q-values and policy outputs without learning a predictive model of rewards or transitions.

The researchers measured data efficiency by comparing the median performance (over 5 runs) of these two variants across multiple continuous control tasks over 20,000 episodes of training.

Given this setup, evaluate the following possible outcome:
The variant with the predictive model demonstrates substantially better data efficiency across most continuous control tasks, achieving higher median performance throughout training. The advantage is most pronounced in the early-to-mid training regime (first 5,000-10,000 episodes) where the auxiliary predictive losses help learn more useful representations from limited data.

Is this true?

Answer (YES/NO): NO